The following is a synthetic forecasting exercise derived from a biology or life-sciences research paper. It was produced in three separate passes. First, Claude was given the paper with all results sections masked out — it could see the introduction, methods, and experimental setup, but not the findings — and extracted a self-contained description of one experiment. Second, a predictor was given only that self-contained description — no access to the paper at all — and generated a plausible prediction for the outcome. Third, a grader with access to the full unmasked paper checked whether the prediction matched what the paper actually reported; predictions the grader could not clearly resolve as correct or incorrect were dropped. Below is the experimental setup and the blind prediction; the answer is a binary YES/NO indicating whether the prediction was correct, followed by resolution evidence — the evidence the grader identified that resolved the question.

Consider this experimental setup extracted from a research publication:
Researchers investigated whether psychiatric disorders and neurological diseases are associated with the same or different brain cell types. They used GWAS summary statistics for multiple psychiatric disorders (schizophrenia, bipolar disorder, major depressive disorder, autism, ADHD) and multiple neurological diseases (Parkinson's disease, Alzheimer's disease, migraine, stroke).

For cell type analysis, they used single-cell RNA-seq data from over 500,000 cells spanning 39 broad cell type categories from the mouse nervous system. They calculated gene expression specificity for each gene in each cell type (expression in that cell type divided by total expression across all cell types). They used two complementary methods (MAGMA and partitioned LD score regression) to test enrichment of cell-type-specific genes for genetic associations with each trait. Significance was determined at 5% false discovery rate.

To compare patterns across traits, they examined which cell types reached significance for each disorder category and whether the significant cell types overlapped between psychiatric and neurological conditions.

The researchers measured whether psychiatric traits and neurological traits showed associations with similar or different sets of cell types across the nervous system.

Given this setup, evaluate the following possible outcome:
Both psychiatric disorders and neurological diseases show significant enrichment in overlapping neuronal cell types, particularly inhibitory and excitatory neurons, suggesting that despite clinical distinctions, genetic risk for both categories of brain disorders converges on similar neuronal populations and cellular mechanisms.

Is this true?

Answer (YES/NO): NO